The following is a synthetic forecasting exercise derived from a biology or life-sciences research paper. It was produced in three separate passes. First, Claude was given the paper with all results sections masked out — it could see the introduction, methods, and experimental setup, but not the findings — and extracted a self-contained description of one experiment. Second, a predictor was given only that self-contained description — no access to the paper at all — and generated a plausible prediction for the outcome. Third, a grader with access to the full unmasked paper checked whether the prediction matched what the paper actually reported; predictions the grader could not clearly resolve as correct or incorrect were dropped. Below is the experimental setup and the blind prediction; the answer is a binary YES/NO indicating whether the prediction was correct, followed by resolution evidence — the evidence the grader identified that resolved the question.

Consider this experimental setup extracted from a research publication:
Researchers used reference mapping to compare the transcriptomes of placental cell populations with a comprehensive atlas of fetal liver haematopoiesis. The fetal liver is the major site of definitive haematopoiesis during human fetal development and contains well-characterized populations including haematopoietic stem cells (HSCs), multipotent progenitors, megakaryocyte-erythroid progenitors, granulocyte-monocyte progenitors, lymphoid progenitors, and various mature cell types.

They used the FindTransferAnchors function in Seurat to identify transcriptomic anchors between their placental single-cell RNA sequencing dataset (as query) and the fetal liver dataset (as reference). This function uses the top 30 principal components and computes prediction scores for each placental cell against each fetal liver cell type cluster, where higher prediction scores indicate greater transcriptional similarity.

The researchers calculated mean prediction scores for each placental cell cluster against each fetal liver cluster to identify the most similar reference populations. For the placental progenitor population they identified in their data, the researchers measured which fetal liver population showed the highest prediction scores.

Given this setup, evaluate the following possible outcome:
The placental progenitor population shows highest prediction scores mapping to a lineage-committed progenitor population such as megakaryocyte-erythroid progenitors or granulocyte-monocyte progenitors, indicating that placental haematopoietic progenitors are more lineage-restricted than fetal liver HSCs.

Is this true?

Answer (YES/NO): NO